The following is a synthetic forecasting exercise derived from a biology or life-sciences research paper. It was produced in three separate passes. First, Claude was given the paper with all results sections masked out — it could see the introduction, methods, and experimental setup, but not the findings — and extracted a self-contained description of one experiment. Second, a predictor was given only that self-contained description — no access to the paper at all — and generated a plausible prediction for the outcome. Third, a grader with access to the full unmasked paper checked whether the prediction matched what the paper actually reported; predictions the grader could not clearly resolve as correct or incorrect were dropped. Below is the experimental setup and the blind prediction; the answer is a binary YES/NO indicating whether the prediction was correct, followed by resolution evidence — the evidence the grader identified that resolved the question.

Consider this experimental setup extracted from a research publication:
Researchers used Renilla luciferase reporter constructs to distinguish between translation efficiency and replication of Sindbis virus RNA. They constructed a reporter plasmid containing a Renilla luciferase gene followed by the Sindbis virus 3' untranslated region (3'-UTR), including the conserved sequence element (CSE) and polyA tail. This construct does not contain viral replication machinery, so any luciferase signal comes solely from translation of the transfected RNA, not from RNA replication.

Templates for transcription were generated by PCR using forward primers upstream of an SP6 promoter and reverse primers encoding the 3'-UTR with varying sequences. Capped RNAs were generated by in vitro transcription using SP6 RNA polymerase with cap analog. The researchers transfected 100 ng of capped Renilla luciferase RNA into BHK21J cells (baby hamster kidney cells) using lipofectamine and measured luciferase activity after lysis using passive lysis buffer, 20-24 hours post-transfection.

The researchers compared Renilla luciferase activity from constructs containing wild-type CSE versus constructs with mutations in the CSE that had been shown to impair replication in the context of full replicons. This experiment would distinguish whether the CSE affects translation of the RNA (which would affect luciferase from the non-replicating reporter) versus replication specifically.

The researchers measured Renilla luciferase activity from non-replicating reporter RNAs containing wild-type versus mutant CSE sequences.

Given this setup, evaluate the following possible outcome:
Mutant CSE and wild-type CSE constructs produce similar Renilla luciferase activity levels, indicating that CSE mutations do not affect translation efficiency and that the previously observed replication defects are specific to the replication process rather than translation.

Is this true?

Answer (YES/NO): NO